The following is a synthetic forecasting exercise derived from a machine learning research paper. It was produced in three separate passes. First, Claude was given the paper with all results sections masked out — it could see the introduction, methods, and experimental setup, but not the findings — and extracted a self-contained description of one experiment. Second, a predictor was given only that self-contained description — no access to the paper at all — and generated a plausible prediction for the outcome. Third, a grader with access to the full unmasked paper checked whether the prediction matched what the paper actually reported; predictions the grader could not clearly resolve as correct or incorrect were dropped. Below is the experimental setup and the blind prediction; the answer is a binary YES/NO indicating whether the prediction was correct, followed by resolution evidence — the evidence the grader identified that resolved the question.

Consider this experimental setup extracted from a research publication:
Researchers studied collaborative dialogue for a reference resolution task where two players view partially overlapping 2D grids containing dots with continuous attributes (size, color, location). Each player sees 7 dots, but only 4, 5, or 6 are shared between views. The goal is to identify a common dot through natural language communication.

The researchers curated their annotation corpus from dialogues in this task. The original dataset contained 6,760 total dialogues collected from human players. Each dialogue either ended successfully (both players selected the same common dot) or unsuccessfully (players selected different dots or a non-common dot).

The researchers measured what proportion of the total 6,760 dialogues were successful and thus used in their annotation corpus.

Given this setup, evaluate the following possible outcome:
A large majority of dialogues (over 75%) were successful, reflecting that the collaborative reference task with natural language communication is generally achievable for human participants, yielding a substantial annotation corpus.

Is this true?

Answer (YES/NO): YES